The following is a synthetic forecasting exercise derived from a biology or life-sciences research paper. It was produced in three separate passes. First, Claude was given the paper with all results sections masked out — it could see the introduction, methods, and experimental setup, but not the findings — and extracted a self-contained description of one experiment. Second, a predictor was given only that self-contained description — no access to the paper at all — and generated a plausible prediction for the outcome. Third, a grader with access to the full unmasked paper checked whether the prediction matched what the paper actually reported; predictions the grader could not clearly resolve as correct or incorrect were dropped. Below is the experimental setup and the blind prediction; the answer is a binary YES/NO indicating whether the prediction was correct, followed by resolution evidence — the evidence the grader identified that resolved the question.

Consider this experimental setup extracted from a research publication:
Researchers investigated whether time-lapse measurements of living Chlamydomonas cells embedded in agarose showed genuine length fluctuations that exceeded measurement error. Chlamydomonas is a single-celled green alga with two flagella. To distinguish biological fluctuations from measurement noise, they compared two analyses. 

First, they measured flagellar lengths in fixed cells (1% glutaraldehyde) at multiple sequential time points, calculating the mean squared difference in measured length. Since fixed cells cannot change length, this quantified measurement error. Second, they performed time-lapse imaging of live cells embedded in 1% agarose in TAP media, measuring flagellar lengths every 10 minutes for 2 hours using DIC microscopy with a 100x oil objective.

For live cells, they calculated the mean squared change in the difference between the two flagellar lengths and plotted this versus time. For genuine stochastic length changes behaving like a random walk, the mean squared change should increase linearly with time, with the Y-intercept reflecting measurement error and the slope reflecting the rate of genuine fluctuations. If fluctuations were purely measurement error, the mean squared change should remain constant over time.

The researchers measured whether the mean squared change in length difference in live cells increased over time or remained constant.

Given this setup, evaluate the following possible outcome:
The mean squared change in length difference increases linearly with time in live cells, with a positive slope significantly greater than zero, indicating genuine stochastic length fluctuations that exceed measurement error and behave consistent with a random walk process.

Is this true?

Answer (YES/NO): YES